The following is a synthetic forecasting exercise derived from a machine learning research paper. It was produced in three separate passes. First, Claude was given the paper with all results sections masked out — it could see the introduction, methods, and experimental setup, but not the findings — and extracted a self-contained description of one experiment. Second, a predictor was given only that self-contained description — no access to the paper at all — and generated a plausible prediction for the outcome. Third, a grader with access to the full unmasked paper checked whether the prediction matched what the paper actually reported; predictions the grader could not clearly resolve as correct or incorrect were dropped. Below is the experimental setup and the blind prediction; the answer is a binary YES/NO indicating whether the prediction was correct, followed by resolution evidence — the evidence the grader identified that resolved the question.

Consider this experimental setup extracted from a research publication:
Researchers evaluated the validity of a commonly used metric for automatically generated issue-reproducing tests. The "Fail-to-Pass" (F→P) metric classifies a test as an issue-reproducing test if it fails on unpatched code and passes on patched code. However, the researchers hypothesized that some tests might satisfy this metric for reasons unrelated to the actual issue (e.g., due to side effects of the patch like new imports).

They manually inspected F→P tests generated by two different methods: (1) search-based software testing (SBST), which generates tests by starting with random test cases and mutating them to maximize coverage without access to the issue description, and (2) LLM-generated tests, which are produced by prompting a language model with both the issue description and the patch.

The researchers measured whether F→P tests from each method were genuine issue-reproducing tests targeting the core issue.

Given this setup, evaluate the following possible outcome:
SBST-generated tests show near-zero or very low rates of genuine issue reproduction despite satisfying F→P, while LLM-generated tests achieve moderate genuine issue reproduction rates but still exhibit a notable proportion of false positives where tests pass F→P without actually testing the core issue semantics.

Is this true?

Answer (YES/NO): NO